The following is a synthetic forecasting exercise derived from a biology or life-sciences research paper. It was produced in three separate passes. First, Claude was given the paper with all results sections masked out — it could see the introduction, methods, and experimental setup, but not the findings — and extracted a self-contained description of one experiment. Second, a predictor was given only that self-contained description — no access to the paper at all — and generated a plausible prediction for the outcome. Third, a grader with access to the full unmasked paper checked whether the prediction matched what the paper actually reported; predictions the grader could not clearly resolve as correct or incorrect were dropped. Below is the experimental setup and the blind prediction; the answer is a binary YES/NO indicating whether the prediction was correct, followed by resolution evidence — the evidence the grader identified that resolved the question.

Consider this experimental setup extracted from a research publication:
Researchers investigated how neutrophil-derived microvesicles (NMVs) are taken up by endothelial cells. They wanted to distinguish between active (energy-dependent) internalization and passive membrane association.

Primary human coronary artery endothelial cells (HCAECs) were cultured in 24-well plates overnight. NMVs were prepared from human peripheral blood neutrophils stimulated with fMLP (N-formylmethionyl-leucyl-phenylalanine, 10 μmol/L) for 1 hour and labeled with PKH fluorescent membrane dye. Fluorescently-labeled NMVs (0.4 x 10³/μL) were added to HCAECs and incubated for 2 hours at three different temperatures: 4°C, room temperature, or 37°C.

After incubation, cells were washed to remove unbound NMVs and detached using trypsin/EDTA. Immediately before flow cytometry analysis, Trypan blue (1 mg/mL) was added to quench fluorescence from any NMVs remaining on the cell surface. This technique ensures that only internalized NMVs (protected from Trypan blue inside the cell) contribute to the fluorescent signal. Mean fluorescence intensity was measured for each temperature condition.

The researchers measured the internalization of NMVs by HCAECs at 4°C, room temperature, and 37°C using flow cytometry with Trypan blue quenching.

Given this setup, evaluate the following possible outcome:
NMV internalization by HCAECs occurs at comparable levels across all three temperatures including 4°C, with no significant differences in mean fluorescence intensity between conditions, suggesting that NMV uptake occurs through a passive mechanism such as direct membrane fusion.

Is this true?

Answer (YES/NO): NO